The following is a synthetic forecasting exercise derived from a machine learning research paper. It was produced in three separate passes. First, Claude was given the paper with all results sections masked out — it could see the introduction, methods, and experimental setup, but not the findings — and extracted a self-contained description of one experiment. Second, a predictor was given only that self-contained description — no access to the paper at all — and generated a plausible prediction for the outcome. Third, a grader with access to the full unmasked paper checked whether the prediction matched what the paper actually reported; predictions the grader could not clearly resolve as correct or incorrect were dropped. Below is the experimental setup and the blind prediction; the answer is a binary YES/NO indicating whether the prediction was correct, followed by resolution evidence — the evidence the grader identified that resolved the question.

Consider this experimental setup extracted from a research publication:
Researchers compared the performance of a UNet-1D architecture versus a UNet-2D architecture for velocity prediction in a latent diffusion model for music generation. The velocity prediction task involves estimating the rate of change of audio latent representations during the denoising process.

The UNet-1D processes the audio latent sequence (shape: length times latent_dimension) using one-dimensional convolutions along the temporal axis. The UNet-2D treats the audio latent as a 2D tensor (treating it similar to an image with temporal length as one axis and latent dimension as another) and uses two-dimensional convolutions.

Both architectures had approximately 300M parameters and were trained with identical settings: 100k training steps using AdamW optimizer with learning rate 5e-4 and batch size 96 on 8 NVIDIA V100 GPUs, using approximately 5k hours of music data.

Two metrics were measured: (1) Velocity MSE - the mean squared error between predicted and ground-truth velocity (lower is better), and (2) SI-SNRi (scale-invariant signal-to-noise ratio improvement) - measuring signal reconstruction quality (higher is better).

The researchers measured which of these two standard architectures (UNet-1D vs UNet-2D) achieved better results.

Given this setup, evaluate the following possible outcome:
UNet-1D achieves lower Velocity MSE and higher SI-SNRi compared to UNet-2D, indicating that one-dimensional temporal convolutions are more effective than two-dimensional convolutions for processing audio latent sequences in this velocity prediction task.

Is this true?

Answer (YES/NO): YES